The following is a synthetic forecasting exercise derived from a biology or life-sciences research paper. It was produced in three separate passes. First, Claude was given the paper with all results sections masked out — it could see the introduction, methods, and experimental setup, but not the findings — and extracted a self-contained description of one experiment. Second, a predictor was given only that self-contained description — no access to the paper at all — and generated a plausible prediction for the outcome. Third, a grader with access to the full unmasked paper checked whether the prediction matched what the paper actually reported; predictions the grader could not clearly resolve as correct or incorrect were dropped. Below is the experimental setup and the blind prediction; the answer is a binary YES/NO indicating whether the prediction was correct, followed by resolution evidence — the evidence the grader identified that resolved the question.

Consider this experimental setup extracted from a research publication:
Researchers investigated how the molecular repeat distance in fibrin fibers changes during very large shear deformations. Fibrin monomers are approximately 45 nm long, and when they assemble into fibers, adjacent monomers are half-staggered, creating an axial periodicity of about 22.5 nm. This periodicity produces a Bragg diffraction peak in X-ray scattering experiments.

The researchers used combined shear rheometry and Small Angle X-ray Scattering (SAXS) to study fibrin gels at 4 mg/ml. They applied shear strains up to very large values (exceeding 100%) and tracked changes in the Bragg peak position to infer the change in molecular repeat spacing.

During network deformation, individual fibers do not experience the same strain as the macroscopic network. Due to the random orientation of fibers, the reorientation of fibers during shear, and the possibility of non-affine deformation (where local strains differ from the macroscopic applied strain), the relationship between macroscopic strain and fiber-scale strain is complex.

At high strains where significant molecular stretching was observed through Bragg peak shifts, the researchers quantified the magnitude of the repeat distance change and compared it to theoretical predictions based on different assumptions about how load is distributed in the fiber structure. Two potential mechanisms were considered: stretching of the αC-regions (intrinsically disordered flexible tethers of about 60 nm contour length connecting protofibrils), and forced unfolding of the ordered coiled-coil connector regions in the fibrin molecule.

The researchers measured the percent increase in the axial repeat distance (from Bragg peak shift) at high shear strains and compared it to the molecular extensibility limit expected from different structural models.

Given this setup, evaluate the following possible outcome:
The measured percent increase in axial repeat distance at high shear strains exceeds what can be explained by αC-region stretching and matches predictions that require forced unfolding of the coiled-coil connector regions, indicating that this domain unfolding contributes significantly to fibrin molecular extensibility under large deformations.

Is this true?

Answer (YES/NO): NO